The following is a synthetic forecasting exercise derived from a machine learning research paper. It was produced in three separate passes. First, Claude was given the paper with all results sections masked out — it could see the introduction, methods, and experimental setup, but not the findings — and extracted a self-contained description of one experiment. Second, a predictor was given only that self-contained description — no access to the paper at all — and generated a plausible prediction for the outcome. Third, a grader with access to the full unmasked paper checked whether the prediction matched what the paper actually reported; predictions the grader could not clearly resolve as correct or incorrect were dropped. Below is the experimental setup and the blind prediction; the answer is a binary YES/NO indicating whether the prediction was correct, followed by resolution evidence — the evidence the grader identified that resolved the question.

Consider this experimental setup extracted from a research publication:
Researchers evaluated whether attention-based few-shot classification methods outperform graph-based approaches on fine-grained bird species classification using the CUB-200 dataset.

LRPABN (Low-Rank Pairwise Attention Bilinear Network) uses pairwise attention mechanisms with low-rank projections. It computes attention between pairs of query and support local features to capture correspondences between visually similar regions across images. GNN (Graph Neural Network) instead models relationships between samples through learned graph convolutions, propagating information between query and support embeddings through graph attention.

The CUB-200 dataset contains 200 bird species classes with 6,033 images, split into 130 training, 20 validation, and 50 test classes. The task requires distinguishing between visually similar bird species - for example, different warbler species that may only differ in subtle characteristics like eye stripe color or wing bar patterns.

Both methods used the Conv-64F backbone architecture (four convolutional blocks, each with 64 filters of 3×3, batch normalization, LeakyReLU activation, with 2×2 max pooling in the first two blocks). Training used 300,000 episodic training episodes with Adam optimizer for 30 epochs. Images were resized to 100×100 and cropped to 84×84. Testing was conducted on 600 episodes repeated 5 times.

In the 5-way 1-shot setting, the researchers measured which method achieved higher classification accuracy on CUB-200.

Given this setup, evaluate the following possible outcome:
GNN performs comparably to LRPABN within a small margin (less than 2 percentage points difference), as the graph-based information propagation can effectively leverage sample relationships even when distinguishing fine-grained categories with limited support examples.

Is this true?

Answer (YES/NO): NO